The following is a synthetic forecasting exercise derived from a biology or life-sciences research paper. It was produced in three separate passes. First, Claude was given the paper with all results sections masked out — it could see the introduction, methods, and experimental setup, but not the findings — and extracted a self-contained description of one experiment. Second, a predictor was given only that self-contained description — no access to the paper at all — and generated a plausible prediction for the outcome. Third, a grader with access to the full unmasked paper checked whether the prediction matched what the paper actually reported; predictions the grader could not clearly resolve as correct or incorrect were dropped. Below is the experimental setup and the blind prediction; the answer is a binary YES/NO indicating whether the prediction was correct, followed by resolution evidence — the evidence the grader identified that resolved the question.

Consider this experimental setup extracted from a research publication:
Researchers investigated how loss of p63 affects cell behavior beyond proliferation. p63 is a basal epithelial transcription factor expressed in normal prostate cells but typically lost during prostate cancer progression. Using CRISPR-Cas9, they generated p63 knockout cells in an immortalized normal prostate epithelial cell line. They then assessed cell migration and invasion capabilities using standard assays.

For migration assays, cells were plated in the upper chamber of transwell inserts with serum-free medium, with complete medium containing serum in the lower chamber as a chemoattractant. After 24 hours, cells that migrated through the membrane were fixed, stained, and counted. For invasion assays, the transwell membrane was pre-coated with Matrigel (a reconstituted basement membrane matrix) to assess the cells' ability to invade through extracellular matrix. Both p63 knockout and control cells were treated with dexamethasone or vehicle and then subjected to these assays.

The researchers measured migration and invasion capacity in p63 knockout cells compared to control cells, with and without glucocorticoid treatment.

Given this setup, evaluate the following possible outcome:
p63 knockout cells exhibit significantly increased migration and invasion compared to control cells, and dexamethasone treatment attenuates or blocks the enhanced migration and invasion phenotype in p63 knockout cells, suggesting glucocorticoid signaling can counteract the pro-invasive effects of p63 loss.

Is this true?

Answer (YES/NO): NO